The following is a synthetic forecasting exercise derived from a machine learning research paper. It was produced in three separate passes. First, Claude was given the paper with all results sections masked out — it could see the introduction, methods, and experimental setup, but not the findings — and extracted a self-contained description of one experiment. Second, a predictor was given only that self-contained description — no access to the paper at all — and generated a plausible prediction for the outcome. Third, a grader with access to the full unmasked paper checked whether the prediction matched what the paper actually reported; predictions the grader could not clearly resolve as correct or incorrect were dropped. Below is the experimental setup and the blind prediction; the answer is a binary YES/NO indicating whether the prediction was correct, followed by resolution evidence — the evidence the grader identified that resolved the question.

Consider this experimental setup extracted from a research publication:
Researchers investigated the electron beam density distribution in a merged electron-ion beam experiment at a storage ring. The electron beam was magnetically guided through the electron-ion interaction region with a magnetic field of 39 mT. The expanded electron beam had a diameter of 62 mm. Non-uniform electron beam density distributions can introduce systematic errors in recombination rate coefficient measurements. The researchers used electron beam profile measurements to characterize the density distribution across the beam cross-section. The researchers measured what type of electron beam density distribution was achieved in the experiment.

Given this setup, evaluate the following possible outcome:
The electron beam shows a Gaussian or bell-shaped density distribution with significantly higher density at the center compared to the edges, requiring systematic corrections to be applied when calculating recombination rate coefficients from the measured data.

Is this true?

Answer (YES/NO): NO